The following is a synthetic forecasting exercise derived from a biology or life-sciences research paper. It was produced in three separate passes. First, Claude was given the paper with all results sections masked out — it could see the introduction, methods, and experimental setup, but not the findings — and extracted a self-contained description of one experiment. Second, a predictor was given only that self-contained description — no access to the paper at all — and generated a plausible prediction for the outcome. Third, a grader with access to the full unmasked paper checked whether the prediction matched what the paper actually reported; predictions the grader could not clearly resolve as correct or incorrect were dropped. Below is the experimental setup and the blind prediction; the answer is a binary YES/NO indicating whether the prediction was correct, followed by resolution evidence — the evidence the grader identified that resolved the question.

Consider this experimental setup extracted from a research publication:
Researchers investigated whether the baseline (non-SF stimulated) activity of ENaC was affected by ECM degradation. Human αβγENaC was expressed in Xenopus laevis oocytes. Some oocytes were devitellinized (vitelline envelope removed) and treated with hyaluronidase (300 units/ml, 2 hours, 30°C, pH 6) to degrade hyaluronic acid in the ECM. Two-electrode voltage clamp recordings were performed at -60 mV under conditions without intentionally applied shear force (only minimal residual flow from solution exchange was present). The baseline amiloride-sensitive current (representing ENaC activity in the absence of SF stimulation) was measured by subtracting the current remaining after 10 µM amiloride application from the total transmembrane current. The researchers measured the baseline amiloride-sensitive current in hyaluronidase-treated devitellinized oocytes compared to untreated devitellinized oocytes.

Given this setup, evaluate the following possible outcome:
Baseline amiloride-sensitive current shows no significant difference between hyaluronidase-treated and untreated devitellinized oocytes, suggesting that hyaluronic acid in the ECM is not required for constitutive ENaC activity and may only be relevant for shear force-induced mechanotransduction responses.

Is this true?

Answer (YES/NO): YES